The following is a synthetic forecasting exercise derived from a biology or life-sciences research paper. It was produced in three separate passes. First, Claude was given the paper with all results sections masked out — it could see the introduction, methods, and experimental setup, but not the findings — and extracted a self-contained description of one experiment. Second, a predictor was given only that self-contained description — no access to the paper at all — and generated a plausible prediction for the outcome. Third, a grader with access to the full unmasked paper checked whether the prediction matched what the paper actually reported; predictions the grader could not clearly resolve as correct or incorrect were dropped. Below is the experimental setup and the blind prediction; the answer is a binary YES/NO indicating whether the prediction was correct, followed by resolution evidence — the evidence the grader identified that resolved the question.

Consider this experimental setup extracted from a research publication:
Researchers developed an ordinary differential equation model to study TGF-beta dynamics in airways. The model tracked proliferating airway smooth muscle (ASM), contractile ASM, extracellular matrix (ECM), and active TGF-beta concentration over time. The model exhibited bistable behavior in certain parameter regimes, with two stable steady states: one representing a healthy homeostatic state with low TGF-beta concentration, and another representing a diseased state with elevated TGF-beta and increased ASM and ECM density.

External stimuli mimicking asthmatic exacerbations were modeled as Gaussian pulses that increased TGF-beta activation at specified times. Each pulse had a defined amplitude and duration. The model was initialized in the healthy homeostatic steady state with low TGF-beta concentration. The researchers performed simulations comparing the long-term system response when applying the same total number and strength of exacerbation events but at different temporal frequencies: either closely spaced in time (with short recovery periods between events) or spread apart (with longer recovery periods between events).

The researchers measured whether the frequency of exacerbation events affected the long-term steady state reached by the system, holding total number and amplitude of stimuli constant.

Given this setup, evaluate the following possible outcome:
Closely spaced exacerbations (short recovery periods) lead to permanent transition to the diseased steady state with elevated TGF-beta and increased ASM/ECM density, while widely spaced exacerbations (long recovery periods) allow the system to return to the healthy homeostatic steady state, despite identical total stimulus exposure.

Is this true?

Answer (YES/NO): YES